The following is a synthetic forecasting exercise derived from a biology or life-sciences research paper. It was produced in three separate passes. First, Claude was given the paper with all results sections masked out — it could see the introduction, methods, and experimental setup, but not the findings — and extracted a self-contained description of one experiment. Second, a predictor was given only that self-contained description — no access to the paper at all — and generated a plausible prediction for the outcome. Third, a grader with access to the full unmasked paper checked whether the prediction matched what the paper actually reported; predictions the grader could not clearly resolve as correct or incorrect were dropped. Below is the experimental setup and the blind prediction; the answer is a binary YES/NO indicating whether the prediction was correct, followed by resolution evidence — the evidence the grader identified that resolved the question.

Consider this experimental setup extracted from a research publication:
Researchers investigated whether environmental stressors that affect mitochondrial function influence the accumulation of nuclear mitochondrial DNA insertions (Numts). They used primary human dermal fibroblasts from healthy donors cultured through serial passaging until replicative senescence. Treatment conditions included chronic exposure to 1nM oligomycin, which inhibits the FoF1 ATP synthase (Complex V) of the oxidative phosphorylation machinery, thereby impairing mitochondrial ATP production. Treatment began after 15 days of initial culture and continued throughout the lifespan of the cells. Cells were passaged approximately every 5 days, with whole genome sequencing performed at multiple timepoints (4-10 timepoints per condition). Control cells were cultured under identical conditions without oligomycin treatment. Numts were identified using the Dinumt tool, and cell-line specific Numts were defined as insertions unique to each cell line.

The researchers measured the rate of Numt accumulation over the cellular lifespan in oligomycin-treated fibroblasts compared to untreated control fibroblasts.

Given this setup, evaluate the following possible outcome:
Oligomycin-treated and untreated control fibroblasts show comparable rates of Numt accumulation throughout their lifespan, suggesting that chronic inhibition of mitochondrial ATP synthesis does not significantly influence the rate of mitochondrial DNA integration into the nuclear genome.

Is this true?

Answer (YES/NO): YES